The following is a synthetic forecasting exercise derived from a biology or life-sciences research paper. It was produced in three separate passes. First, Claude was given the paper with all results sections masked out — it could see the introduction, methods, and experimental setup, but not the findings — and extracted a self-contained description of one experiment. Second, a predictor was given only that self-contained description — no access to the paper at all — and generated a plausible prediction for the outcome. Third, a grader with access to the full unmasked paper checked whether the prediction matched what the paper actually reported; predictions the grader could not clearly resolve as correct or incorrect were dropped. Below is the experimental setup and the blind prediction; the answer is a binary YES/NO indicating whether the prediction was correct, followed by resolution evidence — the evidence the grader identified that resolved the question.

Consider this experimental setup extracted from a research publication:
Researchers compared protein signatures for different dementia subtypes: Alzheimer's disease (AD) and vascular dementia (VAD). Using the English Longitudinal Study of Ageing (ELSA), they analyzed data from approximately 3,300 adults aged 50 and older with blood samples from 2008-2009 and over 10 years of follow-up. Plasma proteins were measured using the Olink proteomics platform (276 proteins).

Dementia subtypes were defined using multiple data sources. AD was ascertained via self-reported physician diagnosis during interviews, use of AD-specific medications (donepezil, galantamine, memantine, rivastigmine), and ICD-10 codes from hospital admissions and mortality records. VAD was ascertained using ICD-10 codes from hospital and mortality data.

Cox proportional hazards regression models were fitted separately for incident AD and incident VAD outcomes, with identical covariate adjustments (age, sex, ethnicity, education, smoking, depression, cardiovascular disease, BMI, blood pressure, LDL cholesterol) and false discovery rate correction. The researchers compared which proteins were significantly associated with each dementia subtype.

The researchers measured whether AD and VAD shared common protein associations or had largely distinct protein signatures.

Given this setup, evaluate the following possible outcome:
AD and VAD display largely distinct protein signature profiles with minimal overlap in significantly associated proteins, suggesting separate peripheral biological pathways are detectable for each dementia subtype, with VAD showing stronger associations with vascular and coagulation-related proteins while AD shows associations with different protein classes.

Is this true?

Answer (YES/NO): NO